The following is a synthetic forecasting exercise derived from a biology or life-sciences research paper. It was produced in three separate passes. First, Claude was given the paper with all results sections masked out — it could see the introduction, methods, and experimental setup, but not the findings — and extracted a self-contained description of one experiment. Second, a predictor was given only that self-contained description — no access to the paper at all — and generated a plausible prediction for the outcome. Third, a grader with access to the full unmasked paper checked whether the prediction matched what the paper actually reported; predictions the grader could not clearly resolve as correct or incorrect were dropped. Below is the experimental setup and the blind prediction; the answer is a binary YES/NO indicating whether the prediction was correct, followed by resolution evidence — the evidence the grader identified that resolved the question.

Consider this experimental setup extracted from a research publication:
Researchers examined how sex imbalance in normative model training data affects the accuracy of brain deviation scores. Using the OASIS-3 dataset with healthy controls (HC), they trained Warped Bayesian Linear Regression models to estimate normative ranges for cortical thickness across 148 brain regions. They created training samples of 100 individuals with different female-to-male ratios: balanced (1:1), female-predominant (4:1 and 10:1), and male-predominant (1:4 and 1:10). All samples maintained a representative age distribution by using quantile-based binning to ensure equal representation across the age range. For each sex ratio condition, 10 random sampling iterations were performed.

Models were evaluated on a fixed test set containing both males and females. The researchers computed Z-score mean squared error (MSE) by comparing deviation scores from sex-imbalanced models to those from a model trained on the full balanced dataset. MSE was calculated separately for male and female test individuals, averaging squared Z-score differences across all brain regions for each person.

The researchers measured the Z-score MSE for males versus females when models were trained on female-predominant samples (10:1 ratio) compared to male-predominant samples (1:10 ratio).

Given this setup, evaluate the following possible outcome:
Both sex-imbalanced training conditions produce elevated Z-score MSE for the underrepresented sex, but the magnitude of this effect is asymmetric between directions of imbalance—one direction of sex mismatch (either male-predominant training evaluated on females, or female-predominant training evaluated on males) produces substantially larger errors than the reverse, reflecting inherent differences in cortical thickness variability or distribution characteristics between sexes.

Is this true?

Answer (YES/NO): NO